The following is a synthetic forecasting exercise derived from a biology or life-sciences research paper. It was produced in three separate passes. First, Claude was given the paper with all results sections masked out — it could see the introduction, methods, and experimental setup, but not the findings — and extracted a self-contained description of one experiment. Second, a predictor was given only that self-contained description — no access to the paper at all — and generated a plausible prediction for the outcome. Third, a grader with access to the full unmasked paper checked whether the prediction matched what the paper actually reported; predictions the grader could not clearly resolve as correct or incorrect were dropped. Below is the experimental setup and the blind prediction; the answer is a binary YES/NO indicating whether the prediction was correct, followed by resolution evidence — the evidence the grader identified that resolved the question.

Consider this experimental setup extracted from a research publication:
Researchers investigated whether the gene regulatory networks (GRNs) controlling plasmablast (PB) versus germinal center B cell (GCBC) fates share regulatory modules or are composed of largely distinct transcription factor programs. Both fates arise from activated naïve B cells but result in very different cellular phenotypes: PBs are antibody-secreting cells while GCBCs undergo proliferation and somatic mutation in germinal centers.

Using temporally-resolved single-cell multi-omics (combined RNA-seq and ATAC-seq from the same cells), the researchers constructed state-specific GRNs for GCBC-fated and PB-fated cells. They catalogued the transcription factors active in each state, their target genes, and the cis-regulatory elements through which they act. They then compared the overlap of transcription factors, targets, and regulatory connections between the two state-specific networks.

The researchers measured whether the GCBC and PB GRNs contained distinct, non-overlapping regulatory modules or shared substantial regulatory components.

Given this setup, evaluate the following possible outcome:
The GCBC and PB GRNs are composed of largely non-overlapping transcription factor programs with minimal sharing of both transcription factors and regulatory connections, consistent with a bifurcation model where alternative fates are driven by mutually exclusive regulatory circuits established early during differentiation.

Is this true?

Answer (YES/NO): NO